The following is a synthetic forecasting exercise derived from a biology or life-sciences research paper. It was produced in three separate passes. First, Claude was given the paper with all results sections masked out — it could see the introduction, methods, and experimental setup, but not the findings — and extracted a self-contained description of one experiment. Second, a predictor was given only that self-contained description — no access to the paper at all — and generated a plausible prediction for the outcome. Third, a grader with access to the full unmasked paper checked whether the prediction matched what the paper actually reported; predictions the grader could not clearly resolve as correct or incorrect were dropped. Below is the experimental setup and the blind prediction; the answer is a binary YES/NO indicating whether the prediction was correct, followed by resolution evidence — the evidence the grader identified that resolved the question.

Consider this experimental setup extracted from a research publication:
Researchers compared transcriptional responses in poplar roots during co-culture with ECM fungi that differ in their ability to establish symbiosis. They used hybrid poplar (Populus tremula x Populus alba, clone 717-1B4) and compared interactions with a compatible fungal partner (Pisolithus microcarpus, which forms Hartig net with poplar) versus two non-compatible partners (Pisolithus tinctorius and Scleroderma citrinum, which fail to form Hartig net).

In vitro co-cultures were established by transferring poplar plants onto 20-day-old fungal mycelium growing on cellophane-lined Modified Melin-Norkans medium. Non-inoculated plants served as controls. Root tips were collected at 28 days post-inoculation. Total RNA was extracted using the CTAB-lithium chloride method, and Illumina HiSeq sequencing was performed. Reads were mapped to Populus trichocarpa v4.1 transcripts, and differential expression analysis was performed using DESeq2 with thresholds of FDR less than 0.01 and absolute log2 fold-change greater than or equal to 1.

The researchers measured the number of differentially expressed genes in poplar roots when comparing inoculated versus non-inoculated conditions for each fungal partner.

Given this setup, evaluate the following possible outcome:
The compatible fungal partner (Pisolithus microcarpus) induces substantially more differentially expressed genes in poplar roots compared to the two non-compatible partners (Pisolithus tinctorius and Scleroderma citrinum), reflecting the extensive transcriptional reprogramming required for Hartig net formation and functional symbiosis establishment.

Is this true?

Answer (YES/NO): YES